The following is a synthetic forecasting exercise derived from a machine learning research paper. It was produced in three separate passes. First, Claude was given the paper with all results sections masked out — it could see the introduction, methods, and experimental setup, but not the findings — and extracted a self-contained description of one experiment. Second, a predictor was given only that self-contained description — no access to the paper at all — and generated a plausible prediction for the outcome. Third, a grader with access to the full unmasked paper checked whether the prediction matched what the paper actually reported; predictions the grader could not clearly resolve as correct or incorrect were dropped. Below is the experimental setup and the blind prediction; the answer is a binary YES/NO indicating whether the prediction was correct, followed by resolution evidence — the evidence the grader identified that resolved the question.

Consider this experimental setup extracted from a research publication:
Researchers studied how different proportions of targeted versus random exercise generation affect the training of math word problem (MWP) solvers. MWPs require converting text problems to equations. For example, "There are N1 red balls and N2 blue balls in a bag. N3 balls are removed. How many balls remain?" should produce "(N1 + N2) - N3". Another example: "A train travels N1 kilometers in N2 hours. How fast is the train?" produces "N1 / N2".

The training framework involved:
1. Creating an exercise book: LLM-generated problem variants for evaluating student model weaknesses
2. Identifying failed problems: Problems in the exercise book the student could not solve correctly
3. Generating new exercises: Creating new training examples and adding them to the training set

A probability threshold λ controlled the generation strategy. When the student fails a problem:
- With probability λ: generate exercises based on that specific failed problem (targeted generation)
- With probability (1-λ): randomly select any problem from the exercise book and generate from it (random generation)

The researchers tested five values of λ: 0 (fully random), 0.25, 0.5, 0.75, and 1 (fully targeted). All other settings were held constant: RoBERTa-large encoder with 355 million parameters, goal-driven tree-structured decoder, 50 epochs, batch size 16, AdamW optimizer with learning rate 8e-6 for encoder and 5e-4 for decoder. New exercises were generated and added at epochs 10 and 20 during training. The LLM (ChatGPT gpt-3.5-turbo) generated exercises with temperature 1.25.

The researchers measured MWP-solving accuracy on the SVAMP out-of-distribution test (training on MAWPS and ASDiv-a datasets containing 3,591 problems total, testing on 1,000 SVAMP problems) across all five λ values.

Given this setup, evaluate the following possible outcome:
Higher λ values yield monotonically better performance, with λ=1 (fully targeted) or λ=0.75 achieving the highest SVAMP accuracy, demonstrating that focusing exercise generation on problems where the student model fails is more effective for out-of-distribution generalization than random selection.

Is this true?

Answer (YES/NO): YES